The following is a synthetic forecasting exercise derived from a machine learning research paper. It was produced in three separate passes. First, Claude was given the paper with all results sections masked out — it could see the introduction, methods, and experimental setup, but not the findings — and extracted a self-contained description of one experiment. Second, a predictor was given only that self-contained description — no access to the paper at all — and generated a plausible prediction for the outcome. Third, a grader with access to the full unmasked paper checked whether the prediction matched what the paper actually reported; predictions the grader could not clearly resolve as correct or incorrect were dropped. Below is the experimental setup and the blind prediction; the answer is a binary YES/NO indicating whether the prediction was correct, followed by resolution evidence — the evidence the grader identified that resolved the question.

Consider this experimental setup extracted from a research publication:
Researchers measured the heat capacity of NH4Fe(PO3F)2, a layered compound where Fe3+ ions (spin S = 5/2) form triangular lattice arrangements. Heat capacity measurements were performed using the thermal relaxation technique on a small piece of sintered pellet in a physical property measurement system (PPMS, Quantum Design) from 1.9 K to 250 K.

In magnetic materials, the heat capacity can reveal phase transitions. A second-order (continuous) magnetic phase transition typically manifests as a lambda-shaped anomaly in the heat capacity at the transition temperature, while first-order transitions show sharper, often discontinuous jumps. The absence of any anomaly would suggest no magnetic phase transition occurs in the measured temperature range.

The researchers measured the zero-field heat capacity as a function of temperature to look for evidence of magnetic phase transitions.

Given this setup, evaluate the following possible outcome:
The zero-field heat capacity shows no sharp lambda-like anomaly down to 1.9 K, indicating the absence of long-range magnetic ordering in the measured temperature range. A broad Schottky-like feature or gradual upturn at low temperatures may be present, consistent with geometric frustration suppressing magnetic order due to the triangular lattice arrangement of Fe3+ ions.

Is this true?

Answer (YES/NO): NO